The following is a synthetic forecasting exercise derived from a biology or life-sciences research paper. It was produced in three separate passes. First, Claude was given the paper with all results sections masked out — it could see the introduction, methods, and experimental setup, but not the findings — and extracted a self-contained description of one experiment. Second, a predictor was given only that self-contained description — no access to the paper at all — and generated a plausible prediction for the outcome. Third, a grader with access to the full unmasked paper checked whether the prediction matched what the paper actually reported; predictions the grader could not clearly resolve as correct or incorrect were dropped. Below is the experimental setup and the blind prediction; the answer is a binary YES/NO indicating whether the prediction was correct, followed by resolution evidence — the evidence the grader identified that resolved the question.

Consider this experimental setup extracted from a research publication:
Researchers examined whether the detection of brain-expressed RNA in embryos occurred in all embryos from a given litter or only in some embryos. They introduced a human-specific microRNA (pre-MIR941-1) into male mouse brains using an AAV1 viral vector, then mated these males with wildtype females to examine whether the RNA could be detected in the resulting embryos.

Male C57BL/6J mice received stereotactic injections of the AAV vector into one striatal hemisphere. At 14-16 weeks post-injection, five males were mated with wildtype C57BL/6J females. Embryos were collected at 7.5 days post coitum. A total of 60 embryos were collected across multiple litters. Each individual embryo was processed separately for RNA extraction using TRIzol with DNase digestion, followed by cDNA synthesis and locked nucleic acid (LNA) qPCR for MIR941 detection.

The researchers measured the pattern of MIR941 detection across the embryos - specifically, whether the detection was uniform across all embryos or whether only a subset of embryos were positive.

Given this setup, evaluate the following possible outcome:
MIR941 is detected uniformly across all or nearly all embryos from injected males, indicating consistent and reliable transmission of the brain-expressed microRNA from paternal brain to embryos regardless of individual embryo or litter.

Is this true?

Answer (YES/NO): NO